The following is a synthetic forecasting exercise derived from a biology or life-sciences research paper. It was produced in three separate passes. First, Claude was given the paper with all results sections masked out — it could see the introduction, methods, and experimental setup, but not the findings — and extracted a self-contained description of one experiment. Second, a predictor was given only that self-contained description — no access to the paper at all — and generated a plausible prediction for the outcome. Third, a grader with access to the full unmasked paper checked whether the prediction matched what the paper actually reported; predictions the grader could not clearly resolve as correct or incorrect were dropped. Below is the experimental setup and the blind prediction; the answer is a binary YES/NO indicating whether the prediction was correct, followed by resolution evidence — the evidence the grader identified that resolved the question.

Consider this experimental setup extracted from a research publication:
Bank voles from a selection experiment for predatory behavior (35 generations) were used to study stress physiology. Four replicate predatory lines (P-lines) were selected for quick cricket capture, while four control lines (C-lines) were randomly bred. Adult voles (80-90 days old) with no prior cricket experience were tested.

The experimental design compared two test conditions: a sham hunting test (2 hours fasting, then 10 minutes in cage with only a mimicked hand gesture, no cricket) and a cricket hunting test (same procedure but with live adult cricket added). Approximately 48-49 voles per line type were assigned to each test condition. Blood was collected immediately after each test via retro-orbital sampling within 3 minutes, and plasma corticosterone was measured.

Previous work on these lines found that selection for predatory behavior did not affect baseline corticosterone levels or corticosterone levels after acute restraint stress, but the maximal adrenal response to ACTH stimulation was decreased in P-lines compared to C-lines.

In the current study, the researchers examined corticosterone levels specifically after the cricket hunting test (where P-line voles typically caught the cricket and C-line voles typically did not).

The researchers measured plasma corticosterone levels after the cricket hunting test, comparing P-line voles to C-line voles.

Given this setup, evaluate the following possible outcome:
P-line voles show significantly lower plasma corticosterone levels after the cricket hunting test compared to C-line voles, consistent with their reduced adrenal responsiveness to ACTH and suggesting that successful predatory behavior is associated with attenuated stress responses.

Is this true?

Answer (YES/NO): NO